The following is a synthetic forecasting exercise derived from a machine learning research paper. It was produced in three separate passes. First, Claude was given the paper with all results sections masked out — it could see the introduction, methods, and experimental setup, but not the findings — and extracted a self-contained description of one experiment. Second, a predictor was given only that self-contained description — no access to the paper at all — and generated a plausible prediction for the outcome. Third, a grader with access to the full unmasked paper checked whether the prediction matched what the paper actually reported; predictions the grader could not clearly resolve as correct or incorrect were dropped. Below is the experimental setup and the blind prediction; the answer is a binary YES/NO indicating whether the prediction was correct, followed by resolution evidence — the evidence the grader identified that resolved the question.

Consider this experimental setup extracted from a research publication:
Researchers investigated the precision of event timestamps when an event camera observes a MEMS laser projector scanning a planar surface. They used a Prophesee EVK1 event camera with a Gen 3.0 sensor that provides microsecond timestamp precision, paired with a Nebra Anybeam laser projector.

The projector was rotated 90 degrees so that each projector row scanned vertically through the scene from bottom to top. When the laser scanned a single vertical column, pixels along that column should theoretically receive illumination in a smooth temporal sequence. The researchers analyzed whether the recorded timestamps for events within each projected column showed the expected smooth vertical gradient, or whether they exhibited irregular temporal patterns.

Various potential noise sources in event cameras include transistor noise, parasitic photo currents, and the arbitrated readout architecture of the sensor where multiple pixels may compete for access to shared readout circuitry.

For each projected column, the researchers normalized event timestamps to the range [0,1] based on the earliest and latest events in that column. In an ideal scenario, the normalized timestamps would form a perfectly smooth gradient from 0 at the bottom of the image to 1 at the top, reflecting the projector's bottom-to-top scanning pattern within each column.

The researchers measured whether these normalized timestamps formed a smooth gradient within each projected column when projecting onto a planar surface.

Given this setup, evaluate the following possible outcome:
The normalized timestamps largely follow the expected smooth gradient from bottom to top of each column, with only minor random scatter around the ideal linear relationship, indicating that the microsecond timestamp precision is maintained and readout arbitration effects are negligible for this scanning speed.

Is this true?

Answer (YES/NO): NO